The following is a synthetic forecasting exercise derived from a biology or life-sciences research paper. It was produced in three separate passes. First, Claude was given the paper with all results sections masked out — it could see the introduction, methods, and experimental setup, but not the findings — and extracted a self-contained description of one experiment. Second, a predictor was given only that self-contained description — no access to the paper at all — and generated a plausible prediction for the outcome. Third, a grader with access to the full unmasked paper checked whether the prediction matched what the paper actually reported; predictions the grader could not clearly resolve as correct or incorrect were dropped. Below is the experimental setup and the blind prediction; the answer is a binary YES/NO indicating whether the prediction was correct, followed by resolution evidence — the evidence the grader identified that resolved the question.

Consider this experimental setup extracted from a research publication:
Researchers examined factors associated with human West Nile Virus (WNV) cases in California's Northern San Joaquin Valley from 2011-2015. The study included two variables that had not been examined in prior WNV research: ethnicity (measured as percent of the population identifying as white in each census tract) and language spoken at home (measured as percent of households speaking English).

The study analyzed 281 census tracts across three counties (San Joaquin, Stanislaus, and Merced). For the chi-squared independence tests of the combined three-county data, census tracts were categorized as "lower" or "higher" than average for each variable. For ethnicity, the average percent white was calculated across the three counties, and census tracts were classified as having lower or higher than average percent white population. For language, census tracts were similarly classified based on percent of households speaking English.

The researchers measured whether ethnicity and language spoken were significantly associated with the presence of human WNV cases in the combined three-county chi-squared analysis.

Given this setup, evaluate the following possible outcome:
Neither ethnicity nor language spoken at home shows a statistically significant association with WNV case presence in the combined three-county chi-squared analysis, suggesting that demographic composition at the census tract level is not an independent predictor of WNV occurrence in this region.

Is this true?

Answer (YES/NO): NO